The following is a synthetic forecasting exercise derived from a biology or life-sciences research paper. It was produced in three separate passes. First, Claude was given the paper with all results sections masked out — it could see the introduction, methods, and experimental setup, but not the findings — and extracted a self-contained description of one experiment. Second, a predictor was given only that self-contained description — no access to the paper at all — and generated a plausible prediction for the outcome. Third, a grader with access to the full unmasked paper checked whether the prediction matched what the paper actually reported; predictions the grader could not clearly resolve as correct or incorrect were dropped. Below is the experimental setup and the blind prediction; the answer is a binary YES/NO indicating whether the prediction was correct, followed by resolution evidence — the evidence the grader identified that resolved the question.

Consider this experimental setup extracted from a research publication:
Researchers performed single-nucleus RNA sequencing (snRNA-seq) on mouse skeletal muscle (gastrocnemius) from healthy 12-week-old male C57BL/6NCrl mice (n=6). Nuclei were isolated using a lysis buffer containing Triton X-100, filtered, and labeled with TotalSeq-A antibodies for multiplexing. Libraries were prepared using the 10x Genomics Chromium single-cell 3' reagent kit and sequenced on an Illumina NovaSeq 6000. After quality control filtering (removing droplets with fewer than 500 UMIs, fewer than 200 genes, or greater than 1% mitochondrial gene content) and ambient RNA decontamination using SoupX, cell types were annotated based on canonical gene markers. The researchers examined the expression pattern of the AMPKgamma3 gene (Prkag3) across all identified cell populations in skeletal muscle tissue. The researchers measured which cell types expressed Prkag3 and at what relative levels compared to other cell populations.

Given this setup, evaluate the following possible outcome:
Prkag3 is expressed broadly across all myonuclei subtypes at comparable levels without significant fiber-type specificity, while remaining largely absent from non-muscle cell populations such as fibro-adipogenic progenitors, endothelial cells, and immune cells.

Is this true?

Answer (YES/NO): NO